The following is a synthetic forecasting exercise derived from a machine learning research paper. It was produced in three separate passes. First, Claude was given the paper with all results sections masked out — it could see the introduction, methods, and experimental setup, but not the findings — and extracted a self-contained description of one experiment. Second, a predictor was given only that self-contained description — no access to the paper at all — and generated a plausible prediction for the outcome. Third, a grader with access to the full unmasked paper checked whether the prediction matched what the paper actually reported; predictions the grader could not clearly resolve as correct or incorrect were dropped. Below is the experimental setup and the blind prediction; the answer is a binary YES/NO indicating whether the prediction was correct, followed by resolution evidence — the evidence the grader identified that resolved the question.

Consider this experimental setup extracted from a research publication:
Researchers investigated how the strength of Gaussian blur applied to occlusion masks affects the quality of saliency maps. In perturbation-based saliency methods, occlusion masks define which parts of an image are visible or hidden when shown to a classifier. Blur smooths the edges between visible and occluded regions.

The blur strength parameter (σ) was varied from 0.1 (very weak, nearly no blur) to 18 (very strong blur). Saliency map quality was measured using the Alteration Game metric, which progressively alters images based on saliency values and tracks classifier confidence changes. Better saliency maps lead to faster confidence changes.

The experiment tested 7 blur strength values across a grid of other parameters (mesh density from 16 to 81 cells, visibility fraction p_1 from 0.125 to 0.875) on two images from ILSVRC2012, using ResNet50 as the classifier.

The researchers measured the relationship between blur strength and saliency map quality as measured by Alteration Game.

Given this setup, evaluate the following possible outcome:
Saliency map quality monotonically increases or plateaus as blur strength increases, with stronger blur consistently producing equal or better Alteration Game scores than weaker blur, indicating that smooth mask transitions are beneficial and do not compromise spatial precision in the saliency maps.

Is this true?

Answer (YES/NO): NO